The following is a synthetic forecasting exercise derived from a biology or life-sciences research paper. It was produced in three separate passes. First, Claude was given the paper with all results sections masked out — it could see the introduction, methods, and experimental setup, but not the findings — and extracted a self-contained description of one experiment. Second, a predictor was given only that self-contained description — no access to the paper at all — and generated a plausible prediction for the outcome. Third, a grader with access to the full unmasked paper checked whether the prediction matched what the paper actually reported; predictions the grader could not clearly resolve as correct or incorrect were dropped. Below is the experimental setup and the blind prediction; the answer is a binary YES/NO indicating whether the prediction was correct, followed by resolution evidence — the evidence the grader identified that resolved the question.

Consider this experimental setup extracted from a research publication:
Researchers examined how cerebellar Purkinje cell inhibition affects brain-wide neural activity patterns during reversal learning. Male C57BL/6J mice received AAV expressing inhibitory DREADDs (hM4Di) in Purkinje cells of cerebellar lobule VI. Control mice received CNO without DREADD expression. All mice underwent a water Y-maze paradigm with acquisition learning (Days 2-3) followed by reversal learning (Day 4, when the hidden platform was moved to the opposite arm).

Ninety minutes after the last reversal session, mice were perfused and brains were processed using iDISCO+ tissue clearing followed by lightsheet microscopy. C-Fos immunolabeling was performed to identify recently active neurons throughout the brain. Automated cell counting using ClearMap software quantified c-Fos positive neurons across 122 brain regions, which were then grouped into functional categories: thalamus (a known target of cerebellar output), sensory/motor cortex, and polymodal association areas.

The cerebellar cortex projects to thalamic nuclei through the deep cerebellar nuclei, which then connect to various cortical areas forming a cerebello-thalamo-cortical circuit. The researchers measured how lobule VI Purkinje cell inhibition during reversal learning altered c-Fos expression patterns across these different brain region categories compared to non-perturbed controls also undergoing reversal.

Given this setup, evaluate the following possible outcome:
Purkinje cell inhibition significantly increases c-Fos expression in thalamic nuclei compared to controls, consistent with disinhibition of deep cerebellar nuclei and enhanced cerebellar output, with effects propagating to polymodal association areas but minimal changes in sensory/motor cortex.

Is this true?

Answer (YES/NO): NO